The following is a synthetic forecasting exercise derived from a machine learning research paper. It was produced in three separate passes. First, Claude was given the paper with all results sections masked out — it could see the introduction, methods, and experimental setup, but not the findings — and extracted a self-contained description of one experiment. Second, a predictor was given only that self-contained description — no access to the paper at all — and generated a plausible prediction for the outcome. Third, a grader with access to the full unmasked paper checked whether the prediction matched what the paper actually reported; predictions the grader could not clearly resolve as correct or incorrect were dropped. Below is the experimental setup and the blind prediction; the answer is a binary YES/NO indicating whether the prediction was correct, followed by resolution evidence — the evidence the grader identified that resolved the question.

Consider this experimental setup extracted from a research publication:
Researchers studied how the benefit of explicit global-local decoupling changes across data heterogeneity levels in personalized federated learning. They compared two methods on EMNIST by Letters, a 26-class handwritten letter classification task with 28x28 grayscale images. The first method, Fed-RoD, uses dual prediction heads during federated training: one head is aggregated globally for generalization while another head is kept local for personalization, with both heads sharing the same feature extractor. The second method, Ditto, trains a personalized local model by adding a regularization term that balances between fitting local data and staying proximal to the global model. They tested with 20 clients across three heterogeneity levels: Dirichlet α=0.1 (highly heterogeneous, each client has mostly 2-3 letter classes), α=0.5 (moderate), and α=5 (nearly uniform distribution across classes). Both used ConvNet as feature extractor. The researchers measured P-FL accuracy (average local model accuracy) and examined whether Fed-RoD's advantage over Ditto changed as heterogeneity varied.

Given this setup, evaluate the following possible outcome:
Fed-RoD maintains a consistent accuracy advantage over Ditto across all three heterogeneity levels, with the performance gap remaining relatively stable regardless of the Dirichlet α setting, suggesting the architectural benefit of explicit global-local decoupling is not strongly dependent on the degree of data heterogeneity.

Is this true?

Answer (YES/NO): YES